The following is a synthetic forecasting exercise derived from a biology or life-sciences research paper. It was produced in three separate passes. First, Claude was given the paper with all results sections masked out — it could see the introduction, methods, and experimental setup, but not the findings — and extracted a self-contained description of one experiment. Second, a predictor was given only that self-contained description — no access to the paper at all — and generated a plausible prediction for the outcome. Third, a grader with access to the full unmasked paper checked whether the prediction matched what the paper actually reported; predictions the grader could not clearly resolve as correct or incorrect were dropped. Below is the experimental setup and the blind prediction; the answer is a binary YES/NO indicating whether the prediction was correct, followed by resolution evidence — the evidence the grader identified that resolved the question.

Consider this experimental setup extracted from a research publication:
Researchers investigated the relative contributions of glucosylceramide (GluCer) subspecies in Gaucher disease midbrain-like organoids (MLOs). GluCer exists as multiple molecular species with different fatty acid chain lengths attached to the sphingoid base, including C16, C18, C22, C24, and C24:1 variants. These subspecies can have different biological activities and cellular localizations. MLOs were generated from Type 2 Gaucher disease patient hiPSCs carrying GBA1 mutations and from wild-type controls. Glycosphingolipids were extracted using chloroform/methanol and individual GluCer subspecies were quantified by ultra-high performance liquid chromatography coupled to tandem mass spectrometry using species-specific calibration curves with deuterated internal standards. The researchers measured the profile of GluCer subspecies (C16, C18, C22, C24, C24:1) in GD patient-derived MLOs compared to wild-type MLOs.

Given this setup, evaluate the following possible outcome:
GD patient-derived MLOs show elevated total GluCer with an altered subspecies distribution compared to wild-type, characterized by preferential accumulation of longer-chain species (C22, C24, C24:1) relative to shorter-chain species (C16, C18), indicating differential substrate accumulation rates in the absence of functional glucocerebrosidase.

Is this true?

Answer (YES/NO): NO